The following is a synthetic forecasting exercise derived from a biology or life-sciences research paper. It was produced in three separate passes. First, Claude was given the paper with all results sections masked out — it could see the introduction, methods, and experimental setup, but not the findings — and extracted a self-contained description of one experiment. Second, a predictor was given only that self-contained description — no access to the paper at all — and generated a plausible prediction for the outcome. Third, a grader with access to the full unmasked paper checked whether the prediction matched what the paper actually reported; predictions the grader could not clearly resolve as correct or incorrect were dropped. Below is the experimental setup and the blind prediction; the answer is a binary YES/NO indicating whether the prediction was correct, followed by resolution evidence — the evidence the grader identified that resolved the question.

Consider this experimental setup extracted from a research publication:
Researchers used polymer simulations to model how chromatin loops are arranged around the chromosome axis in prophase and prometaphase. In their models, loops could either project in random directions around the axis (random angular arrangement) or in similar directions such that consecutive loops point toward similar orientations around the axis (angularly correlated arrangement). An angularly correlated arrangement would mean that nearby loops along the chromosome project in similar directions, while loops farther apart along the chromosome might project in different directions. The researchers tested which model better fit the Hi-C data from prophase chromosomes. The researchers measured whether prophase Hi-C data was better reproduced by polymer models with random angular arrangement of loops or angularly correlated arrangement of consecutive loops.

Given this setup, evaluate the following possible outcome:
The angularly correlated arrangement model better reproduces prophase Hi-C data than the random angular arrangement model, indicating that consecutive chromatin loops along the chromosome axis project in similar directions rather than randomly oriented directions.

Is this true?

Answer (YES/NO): YES